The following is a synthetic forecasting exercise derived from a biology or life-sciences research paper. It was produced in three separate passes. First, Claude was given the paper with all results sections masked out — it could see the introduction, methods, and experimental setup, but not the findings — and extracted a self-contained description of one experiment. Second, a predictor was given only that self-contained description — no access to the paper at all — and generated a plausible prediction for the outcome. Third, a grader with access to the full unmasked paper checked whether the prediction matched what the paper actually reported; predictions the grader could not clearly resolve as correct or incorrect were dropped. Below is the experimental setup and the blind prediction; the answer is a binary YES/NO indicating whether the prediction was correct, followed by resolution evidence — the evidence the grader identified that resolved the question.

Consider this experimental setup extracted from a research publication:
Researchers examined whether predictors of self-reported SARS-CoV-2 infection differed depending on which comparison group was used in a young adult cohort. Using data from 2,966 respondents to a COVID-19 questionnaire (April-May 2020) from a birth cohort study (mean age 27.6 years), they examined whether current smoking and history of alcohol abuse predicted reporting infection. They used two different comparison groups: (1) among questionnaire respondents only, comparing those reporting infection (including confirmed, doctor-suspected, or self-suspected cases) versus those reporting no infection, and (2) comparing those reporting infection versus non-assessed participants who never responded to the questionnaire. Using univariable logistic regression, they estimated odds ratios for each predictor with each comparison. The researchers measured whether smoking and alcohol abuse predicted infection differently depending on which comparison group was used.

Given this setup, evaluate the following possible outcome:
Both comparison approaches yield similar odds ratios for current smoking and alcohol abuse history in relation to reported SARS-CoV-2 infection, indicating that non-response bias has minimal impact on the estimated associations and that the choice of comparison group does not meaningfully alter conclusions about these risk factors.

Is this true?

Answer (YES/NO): NO